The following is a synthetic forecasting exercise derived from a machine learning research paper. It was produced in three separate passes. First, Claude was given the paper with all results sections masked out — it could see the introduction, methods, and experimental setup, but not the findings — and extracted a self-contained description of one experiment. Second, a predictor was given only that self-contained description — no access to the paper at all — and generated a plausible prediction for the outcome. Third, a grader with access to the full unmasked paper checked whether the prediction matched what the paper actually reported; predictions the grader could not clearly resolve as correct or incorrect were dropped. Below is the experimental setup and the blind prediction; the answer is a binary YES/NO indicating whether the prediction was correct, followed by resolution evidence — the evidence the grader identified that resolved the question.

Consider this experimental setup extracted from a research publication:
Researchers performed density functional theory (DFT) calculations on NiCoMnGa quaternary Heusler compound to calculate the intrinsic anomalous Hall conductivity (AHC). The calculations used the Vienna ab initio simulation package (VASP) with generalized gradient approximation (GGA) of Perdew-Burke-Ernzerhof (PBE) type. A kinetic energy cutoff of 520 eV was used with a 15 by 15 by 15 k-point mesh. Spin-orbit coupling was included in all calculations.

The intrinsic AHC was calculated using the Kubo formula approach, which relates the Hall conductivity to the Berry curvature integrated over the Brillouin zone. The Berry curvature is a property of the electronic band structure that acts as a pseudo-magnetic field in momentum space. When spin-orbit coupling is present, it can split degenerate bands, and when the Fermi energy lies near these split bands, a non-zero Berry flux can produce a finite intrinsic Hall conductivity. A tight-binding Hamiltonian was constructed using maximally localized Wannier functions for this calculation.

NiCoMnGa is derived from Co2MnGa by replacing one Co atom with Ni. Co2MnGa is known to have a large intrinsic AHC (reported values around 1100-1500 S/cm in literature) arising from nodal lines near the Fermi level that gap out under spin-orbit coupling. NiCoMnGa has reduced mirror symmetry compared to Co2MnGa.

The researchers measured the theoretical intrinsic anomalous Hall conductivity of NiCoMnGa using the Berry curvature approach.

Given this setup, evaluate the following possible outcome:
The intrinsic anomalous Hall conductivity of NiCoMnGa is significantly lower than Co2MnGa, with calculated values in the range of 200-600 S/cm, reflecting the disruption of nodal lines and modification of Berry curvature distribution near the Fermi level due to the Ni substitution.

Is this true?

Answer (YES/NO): NO